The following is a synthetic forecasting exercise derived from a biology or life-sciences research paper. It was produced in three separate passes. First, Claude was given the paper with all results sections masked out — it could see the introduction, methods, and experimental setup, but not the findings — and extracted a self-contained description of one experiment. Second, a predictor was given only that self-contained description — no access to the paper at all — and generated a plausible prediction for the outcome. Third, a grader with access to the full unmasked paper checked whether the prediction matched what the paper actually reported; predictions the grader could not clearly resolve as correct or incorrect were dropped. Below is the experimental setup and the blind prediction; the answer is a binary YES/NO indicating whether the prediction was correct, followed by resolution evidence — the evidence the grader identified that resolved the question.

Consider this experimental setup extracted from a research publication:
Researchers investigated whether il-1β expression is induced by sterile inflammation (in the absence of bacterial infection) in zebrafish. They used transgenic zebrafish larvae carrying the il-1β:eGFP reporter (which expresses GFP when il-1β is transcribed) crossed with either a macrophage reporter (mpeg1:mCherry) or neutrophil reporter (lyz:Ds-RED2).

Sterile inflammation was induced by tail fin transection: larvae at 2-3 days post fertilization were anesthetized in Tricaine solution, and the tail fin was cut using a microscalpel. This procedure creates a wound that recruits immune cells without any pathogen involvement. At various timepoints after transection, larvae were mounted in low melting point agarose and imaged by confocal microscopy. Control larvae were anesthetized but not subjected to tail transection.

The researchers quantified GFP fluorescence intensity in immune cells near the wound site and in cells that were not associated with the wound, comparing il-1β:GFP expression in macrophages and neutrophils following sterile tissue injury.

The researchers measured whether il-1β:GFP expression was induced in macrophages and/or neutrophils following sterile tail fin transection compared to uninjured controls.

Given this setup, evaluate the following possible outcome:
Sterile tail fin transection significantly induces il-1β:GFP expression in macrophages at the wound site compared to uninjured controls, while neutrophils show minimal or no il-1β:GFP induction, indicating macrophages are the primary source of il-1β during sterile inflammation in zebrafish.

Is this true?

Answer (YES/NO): NO